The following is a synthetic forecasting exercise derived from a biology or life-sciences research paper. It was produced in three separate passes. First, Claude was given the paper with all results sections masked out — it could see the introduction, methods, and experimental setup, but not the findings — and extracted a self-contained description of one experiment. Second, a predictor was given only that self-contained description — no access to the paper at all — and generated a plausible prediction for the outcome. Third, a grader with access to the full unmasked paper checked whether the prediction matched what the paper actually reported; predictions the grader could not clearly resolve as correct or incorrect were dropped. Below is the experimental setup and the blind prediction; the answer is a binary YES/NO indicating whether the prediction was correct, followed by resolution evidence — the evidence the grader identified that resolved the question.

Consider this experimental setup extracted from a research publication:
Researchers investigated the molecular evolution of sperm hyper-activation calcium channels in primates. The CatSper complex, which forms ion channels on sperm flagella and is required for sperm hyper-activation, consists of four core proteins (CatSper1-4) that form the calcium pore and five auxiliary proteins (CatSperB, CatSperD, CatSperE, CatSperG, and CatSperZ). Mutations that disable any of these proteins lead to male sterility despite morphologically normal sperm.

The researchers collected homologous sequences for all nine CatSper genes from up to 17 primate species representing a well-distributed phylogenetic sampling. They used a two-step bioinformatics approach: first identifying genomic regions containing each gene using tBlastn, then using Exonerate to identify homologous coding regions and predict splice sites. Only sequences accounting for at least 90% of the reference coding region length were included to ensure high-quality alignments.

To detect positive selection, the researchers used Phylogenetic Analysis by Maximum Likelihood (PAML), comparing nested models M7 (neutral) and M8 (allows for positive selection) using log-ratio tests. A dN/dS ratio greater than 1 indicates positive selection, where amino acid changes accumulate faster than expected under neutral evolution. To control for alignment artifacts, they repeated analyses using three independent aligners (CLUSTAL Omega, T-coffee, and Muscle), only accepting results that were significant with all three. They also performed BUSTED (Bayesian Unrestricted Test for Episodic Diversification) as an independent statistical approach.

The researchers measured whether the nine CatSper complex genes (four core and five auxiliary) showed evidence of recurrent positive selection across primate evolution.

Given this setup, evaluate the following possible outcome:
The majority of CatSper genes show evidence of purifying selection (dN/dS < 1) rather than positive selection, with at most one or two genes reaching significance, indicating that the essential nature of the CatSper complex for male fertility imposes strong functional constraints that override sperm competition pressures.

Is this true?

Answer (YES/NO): NO